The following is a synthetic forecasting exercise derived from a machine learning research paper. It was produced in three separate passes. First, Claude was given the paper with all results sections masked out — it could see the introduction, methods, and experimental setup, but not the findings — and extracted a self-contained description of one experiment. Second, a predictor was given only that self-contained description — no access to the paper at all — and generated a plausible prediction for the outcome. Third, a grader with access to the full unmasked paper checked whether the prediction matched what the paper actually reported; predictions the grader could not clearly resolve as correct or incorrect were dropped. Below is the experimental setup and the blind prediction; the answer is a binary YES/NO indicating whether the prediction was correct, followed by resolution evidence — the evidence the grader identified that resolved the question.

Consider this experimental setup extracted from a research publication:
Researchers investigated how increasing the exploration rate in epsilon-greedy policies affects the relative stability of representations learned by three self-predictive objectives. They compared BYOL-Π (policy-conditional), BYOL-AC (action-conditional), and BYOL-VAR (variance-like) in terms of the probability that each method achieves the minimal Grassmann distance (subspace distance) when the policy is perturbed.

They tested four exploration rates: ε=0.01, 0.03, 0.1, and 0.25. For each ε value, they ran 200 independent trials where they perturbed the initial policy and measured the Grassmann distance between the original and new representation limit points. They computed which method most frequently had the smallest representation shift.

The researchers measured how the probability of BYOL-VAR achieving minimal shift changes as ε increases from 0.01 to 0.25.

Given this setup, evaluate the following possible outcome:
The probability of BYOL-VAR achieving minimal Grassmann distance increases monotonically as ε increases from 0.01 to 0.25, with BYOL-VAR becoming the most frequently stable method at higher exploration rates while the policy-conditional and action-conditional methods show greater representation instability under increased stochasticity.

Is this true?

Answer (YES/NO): NO